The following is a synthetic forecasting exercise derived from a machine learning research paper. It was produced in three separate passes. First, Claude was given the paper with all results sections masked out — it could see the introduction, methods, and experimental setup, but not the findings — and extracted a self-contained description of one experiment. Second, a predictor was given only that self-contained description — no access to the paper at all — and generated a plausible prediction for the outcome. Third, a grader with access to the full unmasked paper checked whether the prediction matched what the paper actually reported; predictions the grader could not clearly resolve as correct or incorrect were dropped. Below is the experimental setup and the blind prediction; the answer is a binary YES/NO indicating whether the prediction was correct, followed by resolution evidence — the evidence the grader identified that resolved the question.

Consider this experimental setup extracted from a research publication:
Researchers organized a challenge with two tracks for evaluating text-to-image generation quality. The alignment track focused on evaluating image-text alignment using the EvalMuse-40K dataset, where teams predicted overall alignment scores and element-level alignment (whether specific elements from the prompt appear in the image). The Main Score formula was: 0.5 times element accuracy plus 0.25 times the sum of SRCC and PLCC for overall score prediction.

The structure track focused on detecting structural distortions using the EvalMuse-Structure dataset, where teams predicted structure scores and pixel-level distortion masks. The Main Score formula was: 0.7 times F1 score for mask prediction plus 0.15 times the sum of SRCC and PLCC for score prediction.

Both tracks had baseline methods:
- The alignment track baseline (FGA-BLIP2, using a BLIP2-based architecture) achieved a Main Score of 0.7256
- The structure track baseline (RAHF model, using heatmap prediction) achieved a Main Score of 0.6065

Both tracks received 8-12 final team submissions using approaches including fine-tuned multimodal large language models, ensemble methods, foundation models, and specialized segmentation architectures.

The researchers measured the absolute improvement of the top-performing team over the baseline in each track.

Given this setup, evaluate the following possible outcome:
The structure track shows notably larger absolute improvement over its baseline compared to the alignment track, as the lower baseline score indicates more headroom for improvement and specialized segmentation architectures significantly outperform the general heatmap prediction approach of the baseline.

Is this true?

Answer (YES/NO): NO